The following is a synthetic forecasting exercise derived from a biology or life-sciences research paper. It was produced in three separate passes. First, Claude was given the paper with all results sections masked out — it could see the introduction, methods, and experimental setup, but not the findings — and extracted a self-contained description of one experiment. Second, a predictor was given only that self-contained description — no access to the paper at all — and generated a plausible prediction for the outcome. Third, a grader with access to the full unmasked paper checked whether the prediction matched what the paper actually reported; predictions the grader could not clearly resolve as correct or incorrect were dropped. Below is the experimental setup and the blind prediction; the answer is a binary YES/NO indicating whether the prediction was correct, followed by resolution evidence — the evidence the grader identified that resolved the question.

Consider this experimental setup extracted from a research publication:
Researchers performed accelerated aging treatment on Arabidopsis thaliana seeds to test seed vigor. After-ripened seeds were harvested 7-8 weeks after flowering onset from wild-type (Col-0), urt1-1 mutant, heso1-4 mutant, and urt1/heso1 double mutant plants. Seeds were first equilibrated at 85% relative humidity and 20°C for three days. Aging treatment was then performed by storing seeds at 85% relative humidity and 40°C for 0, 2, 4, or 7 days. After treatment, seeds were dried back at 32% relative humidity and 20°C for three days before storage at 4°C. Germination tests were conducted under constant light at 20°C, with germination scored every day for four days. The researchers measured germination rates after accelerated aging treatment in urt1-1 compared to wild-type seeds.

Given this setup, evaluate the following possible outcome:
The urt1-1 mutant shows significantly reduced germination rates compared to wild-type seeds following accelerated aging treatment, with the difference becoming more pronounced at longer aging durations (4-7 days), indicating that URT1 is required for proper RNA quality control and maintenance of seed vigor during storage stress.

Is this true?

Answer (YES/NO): NO